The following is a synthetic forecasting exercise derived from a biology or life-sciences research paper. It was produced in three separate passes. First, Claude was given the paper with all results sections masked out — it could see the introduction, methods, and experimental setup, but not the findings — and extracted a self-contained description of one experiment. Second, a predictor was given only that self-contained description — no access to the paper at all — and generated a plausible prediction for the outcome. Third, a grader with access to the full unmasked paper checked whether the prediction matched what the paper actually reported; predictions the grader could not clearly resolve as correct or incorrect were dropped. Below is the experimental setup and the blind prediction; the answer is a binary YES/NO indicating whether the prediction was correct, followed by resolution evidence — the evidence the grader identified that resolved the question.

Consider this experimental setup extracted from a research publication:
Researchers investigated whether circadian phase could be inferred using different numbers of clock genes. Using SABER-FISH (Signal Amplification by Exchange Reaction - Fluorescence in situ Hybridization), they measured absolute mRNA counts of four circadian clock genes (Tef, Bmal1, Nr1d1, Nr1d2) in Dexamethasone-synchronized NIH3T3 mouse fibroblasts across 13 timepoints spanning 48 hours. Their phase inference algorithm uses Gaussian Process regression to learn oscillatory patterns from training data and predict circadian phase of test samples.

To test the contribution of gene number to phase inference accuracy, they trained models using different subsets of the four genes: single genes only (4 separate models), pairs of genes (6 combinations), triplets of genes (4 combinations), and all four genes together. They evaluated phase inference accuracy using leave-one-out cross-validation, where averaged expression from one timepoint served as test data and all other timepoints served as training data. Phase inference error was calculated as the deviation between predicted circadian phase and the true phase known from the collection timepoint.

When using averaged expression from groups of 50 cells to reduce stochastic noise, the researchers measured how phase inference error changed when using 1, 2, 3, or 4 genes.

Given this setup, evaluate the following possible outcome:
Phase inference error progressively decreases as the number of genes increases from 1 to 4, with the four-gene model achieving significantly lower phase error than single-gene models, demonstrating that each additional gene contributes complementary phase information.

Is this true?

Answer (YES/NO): NO